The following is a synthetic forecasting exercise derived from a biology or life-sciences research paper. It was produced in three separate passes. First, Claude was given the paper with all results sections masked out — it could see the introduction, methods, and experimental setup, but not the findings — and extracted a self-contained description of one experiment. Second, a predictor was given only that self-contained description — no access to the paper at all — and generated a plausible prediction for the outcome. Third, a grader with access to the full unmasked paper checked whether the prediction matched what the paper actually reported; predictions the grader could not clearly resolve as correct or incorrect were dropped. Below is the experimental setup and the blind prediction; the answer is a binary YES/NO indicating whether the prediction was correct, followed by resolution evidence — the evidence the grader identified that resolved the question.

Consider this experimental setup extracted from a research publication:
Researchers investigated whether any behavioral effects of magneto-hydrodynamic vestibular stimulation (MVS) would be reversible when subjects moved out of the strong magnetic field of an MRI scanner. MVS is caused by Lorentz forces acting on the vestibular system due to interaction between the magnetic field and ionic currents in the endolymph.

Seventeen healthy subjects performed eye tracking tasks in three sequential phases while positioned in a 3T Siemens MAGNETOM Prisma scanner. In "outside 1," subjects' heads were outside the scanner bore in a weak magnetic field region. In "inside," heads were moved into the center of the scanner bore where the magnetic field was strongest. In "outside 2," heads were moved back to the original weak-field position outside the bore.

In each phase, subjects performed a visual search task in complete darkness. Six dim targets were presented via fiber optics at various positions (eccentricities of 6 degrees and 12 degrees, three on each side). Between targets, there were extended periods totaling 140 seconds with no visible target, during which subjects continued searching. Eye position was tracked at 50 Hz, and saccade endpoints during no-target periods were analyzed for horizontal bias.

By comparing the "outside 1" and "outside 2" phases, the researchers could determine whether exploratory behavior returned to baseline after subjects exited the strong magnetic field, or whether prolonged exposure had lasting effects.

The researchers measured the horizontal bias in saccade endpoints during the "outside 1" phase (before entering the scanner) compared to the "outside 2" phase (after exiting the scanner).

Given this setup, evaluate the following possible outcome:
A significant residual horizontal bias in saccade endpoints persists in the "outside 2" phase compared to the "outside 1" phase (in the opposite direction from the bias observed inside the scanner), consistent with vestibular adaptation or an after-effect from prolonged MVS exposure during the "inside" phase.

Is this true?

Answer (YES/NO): NO